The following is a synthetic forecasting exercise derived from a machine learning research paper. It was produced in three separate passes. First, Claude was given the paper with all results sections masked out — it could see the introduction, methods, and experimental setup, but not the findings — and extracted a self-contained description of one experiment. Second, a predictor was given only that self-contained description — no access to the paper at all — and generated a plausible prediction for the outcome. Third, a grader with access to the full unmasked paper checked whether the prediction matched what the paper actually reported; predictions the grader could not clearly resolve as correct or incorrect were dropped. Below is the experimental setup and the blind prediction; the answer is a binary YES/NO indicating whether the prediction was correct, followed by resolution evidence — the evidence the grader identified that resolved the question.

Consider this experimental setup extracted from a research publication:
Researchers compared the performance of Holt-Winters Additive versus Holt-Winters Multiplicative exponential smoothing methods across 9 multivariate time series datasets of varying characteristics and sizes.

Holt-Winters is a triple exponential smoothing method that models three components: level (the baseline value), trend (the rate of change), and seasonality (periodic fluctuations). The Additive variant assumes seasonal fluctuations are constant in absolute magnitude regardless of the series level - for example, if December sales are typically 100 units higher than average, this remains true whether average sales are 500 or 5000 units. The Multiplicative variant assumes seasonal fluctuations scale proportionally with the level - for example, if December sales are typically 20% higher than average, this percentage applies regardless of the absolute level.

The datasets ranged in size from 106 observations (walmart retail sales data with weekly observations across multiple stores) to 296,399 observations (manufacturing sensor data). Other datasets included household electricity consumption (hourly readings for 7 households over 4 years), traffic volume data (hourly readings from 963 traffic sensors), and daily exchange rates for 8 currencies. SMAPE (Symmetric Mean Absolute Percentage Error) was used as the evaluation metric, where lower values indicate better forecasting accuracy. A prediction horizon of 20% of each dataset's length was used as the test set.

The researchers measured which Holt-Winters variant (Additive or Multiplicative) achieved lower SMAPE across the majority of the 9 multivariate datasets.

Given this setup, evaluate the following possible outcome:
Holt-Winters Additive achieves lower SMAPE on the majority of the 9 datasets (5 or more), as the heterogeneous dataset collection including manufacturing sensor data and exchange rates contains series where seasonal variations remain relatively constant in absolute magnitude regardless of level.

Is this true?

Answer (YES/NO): YES